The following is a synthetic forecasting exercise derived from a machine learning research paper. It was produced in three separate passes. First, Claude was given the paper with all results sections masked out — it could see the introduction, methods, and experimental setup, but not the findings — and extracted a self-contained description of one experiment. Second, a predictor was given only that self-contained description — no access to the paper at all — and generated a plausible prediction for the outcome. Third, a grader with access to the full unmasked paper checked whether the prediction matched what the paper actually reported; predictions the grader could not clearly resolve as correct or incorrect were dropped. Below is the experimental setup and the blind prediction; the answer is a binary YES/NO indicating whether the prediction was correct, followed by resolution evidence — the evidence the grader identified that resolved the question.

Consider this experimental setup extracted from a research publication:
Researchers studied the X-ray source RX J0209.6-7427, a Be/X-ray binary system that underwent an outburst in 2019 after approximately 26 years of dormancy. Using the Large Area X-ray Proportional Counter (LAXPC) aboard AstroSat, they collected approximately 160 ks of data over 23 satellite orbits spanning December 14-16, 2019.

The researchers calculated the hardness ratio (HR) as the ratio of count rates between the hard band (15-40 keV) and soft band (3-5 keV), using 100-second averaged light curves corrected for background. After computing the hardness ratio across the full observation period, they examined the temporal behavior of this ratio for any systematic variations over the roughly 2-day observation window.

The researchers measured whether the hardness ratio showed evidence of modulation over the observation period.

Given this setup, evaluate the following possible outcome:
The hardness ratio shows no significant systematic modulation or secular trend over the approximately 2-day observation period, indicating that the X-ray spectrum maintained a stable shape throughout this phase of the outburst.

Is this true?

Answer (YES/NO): NO